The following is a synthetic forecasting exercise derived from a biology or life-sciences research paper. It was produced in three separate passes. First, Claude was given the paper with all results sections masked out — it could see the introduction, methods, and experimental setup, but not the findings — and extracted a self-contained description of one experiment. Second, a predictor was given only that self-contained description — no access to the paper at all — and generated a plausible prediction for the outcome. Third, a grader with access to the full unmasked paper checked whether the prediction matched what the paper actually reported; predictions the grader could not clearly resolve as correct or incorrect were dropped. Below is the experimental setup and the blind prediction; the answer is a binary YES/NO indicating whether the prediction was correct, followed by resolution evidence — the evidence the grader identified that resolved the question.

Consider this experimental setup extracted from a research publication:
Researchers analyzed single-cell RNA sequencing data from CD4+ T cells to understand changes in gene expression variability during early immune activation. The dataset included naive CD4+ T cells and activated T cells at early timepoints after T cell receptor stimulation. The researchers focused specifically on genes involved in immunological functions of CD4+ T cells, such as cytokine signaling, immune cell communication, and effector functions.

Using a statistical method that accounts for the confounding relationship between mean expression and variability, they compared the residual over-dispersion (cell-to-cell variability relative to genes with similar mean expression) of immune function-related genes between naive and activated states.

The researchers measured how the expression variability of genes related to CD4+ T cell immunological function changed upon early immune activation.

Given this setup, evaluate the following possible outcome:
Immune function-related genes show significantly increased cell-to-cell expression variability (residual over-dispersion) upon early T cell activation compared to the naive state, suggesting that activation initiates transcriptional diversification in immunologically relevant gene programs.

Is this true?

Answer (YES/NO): YES